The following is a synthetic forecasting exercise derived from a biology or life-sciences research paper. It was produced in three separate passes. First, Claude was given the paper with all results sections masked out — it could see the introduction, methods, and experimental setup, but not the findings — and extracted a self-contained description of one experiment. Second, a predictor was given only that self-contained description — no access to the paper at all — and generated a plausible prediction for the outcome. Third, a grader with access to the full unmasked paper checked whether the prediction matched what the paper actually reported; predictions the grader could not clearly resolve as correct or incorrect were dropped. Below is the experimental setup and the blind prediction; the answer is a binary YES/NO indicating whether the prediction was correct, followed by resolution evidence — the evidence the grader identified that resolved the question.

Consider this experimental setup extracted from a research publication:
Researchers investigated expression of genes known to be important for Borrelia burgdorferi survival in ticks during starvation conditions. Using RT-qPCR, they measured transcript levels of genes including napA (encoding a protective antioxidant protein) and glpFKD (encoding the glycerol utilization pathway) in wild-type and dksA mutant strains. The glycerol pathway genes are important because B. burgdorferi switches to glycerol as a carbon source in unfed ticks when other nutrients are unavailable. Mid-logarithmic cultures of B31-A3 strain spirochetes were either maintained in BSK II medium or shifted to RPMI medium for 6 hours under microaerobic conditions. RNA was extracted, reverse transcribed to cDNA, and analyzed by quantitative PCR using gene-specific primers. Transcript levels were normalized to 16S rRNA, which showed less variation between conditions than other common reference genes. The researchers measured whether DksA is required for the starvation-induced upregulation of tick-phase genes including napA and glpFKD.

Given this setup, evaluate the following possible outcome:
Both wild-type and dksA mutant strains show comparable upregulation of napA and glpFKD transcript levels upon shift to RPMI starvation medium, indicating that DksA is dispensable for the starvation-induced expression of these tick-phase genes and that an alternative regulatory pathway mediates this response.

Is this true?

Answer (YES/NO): NO